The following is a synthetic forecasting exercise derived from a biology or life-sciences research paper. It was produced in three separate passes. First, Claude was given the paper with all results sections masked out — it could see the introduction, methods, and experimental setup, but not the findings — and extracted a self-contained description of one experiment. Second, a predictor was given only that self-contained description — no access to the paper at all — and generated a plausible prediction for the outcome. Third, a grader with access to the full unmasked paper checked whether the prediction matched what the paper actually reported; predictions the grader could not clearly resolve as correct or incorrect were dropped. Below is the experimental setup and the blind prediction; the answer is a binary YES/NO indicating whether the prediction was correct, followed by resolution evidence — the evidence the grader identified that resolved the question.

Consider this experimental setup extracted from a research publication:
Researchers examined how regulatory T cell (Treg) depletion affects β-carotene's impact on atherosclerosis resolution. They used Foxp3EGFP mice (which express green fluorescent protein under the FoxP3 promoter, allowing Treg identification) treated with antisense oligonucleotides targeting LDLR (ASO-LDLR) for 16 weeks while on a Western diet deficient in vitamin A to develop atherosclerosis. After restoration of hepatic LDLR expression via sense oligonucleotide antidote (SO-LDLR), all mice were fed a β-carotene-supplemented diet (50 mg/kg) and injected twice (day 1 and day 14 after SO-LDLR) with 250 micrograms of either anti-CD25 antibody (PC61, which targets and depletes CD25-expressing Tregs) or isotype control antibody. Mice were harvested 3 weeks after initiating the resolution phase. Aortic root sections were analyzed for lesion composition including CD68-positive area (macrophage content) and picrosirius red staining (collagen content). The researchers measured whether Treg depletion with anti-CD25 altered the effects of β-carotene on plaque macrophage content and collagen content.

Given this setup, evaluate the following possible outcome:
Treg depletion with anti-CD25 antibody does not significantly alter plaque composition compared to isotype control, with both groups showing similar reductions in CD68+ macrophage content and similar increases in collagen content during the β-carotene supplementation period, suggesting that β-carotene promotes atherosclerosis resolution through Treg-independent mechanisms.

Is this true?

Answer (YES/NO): NO